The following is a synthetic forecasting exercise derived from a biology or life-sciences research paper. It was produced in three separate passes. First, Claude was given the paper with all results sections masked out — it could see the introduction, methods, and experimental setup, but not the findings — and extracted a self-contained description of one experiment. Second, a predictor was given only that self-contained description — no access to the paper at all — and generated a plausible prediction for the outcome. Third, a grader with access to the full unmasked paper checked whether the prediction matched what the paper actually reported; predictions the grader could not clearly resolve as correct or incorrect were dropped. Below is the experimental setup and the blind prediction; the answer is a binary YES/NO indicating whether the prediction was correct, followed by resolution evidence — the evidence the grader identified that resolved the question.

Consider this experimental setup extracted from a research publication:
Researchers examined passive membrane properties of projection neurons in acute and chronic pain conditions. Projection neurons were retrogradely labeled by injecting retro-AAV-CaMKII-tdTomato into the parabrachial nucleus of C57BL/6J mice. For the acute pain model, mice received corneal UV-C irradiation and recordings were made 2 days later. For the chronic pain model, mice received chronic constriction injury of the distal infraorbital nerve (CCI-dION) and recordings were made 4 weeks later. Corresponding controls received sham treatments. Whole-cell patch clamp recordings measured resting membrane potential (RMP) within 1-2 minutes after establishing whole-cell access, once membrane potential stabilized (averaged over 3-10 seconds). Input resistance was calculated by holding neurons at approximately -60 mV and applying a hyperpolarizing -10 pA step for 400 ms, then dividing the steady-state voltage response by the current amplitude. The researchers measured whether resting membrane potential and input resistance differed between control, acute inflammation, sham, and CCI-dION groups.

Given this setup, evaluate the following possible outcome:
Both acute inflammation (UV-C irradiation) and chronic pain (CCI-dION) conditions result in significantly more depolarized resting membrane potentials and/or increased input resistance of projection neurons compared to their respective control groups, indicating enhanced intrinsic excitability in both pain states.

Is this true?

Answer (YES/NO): NO